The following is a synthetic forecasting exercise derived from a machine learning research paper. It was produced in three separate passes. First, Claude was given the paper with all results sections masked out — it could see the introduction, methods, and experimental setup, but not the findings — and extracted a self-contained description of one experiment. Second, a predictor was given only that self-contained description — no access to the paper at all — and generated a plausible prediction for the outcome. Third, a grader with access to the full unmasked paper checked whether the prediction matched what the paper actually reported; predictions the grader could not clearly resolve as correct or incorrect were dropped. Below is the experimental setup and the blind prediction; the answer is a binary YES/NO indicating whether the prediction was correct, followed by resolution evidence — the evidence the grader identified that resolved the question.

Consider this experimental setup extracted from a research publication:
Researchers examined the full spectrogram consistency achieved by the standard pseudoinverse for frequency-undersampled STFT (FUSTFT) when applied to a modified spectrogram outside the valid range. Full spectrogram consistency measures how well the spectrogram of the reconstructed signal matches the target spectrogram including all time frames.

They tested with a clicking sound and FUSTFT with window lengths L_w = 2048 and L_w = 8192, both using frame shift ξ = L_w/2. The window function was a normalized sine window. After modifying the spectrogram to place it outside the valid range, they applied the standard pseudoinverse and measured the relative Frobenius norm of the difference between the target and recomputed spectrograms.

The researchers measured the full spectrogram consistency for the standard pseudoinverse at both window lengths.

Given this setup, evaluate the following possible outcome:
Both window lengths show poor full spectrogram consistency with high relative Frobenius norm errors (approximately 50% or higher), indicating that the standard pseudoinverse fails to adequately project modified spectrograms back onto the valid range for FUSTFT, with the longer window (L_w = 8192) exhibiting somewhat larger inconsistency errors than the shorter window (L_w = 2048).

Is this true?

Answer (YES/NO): NO